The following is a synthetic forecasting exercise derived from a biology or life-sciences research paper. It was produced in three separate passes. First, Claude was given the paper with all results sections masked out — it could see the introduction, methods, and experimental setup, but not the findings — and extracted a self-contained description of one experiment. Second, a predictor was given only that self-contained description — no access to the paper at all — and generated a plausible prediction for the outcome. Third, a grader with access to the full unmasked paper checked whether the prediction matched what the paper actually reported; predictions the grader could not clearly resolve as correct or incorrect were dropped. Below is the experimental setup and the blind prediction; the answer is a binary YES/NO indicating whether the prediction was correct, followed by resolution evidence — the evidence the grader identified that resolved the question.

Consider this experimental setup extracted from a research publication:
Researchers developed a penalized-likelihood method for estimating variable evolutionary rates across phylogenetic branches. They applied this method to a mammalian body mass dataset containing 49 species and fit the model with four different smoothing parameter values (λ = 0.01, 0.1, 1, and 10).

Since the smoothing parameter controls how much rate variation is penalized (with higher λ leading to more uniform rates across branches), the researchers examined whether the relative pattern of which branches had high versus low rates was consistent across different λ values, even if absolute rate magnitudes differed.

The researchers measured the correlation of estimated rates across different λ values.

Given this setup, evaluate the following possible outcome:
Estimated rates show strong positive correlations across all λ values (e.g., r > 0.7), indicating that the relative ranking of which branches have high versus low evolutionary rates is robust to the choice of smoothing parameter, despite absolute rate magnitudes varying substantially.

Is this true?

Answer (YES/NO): YES